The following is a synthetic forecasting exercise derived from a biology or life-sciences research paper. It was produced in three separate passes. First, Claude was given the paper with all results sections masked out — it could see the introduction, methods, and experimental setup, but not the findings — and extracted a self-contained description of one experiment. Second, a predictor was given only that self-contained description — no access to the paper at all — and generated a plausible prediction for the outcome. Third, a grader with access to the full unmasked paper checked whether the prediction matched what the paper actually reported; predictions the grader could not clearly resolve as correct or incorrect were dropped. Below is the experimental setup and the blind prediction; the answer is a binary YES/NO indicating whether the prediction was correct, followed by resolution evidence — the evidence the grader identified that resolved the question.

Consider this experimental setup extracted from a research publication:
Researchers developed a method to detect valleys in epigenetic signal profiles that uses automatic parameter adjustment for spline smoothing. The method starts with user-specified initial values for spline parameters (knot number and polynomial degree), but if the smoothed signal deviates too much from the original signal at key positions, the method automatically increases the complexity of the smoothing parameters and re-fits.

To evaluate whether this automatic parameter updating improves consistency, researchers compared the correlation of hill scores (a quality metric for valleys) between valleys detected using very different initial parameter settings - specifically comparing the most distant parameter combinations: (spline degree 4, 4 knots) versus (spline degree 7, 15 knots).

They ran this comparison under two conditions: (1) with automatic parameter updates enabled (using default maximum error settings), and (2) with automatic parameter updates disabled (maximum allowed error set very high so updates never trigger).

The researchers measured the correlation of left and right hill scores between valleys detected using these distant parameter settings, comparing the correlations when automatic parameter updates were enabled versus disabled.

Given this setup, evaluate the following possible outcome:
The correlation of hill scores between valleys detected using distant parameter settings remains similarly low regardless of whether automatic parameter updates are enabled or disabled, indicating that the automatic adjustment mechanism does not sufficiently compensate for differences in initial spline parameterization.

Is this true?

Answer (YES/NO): NO